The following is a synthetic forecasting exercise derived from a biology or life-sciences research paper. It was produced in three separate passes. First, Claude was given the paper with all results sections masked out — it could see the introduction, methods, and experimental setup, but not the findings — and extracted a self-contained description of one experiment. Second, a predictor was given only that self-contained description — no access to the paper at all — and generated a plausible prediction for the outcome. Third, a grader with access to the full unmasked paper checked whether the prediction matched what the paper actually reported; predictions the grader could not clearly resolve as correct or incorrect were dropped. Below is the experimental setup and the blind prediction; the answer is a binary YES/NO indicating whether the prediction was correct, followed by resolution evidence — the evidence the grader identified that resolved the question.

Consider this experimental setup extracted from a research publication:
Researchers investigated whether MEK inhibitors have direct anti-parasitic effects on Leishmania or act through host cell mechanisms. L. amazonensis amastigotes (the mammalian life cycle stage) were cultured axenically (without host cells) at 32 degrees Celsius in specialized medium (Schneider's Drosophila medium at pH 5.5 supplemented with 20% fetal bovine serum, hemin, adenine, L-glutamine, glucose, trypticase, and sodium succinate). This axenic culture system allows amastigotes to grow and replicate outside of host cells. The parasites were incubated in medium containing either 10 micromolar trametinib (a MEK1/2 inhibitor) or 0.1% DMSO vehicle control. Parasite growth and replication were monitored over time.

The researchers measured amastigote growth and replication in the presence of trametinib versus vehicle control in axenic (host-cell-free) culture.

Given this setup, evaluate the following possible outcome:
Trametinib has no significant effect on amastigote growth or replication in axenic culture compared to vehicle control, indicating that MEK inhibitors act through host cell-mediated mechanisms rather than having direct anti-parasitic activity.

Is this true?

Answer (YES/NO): YES